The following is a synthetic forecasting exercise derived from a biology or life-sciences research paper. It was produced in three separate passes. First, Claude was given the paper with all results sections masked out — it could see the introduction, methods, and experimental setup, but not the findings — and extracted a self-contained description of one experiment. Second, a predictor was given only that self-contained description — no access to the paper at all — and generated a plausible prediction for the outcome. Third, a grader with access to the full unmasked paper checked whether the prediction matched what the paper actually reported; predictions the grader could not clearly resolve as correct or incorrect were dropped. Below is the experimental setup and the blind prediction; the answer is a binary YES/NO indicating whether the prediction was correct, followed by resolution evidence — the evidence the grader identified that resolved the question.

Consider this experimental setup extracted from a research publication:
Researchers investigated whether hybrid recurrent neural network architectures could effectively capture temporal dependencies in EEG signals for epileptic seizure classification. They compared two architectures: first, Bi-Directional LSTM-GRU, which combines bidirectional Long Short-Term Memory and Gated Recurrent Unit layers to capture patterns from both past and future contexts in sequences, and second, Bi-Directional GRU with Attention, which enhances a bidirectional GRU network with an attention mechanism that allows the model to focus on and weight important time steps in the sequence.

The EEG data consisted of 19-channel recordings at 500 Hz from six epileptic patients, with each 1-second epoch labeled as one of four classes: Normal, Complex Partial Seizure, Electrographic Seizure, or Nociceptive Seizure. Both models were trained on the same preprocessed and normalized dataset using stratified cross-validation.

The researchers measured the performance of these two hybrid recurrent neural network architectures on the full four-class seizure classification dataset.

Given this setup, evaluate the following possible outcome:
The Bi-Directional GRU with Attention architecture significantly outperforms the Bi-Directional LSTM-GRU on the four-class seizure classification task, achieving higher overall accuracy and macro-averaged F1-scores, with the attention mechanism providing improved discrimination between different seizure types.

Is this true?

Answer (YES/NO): NO